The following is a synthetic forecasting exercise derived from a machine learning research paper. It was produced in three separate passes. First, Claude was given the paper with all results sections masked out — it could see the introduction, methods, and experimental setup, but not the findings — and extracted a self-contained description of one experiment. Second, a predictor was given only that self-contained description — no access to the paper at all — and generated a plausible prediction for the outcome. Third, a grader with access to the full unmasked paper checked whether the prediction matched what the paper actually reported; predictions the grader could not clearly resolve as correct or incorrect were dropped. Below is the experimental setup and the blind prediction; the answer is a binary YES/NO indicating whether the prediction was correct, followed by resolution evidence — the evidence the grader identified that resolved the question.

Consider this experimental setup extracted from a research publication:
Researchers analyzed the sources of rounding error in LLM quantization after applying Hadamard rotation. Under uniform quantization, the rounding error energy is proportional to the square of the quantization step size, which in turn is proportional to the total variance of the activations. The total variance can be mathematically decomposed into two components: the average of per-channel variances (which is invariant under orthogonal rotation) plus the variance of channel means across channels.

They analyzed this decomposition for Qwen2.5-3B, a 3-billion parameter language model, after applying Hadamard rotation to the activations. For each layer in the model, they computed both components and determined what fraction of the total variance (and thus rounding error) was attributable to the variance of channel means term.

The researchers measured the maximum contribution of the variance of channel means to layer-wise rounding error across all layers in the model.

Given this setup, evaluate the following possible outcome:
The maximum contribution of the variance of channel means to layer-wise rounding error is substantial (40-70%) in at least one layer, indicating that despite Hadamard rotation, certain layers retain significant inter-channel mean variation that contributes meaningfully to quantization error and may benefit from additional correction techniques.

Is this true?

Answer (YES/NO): NO